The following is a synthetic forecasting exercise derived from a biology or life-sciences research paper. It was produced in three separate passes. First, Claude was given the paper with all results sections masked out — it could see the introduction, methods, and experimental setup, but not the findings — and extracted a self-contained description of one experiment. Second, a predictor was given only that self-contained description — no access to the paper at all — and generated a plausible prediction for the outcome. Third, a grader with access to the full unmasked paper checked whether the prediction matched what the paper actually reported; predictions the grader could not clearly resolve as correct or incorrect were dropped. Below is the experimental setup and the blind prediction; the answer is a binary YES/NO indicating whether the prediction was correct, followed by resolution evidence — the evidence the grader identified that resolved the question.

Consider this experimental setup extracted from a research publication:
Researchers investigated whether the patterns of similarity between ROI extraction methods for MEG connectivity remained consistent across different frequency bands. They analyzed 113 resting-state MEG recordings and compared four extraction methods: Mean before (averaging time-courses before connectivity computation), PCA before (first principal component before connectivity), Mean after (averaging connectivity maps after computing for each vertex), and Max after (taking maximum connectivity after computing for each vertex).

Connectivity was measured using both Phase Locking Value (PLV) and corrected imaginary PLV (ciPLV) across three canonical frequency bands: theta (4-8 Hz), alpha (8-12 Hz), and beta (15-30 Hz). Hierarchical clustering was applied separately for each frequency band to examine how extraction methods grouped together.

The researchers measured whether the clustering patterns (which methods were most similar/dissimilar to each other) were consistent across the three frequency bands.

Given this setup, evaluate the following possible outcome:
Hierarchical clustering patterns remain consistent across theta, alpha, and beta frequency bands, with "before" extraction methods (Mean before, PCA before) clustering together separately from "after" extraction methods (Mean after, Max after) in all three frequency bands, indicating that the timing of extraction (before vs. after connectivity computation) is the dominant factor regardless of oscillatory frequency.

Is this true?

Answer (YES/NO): NO